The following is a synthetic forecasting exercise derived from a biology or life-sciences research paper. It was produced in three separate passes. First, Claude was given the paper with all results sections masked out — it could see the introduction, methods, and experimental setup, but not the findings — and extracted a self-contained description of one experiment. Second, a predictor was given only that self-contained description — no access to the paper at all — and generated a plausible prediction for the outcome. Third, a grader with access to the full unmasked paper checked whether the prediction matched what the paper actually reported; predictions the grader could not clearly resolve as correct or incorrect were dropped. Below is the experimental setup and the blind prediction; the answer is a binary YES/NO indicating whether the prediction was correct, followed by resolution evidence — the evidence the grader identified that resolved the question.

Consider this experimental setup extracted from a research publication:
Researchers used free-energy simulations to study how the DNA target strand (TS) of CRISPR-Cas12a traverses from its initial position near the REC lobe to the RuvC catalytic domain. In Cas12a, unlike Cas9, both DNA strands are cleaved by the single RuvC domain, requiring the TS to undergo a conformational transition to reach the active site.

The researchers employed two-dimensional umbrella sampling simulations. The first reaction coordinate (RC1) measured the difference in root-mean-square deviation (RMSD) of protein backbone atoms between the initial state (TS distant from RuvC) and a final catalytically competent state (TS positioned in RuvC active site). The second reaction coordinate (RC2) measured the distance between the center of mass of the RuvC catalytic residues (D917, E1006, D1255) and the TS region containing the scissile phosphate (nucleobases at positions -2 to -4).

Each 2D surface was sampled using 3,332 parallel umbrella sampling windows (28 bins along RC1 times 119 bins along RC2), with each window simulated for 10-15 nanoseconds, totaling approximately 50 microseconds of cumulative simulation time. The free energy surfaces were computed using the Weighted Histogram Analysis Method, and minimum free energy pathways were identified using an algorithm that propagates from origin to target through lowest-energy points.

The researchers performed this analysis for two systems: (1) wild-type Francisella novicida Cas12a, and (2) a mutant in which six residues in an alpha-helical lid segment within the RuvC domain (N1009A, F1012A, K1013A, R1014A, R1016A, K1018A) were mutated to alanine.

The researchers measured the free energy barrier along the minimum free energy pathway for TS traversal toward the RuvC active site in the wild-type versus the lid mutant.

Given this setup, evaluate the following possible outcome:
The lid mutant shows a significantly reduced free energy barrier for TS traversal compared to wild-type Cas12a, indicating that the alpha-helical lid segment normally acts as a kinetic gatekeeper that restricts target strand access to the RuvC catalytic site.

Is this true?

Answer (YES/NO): NO